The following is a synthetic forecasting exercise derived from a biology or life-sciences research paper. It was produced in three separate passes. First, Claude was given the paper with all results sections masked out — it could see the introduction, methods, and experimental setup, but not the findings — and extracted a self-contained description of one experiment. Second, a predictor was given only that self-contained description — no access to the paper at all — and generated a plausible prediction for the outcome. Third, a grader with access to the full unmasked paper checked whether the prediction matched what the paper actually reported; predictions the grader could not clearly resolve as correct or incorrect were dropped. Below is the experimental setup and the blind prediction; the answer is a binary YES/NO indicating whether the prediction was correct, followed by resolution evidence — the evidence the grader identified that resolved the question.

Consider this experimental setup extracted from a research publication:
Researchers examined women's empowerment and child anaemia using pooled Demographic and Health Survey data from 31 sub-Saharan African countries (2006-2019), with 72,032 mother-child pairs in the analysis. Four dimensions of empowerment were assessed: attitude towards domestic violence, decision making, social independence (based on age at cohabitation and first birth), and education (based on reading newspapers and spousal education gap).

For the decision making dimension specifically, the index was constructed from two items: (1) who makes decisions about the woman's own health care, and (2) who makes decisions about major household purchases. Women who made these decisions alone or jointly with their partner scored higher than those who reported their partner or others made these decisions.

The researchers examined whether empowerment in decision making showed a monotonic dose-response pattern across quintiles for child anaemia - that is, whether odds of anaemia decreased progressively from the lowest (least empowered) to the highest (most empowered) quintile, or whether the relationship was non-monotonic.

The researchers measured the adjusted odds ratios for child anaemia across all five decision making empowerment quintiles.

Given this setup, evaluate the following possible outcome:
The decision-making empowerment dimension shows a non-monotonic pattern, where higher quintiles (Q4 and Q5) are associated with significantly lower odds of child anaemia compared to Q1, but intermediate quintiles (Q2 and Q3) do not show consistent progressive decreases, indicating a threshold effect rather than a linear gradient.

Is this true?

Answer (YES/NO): NO